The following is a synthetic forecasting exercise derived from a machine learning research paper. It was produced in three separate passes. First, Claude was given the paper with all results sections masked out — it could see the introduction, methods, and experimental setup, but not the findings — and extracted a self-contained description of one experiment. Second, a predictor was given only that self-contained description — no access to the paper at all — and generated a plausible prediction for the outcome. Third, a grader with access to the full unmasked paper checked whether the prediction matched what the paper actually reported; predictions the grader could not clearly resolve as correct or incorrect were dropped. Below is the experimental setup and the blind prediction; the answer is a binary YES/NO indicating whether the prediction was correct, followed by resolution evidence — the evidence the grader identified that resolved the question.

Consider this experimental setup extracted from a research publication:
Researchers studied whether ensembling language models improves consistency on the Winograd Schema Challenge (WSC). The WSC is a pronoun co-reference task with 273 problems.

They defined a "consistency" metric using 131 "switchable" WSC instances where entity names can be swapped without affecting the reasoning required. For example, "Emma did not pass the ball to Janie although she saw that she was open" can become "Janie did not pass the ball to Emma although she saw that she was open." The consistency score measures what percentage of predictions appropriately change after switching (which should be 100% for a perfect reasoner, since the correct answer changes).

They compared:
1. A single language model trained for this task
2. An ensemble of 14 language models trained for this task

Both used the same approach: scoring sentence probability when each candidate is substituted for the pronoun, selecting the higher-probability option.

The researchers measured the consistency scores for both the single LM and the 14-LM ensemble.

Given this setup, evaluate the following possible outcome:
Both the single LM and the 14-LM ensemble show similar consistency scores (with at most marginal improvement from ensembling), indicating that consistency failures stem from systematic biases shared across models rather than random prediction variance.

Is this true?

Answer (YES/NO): NO